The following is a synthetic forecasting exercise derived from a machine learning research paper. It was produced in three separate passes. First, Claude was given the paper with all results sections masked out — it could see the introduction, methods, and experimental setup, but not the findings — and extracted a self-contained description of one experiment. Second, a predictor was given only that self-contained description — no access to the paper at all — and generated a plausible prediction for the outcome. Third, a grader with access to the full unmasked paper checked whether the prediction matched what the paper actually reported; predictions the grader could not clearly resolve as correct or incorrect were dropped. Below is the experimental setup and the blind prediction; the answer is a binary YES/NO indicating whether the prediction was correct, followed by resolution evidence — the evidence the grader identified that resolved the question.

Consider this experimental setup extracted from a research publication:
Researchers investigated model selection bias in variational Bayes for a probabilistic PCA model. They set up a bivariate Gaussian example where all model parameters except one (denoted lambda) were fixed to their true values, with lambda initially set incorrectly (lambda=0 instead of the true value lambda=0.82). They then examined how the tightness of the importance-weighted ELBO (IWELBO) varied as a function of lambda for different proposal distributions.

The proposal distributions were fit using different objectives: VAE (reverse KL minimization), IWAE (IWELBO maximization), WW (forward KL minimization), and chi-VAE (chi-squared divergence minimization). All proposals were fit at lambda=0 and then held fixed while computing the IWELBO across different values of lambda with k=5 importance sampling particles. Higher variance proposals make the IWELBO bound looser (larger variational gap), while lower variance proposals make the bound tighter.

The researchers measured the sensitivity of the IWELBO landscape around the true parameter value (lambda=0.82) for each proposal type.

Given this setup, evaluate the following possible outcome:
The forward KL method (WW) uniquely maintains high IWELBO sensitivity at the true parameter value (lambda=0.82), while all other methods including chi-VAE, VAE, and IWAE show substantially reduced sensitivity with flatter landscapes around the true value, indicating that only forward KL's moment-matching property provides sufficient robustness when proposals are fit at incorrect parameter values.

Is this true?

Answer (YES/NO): NO